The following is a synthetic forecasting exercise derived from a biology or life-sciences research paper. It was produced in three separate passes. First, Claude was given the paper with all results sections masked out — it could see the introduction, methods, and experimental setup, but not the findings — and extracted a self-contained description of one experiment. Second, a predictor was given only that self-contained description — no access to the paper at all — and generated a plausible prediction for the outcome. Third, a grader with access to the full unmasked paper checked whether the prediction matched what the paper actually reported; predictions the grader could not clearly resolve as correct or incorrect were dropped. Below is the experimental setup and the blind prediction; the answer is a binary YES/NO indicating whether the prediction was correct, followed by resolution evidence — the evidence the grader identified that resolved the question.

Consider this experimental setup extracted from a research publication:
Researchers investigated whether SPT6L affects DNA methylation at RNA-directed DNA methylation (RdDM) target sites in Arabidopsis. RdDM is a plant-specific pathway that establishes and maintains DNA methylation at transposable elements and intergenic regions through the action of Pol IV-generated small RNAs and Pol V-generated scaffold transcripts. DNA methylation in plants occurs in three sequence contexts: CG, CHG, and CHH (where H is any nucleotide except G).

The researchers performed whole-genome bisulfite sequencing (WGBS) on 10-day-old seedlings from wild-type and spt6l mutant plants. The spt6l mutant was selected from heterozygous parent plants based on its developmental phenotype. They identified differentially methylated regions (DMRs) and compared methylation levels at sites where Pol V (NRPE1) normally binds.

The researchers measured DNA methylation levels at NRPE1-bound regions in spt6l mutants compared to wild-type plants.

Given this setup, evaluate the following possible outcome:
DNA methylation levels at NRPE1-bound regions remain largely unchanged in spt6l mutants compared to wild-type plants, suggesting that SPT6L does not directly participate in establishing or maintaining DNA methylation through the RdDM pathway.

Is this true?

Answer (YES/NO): NO